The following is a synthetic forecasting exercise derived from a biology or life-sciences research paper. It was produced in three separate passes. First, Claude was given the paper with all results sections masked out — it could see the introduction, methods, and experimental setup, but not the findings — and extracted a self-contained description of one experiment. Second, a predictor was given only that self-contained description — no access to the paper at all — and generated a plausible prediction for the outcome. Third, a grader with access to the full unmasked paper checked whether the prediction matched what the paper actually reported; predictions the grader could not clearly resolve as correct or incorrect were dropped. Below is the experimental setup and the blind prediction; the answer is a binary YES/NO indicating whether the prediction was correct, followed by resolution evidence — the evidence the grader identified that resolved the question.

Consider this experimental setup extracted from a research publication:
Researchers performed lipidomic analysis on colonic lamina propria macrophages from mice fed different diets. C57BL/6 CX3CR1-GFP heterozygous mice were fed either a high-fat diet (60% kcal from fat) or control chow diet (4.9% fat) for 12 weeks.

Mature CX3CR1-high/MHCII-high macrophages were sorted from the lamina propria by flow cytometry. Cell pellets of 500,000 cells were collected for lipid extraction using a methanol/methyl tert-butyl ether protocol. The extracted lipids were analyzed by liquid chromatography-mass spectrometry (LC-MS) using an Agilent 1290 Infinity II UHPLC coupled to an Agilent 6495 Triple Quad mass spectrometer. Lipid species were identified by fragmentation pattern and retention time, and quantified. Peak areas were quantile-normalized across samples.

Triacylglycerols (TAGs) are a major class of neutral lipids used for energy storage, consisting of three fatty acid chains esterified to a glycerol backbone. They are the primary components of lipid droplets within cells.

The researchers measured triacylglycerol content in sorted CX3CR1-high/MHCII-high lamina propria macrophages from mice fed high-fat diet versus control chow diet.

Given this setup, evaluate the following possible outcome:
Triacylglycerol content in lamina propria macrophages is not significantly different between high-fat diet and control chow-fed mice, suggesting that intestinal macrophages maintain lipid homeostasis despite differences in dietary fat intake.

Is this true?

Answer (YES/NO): NO